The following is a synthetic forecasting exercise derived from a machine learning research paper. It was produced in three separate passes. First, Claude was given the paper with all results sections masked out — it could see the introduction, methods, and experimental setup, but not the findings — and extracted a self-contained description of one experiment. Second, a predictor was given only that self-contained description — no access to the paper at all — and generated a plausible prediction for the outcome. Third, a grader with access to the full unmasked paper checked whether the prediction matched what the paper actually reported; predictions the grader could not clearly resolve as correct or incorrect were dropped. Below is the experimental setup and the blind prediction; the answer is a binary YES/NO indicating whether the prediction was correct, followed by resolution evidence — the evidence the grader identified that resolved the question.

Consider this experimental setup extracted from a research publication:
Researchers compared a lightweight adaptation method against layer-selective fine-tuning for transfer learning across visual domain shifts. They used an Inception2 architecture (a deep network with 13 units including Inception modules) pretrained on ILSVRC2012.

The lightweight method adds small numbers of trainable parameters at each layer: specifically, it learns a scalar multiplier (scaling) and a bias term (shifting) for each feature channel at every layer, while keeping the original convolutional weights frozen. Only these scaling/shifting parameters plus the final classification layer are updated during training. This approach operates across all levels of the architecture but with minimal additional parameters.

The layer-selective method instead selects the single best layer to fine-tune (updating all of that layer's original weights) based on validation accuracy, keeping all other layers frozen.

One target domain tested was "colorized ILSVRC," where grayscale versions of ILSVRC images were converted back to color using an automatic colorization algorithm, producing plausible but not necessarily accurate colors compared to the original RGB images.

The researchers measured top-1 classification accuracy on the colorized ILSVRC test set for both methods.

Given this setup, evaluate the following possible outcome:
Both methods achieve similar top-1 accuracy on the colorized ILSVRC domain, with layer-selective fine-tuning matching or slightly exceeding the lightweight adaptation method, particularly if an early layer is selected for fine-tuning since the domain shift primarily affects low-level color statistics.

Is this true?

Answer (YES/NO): NO